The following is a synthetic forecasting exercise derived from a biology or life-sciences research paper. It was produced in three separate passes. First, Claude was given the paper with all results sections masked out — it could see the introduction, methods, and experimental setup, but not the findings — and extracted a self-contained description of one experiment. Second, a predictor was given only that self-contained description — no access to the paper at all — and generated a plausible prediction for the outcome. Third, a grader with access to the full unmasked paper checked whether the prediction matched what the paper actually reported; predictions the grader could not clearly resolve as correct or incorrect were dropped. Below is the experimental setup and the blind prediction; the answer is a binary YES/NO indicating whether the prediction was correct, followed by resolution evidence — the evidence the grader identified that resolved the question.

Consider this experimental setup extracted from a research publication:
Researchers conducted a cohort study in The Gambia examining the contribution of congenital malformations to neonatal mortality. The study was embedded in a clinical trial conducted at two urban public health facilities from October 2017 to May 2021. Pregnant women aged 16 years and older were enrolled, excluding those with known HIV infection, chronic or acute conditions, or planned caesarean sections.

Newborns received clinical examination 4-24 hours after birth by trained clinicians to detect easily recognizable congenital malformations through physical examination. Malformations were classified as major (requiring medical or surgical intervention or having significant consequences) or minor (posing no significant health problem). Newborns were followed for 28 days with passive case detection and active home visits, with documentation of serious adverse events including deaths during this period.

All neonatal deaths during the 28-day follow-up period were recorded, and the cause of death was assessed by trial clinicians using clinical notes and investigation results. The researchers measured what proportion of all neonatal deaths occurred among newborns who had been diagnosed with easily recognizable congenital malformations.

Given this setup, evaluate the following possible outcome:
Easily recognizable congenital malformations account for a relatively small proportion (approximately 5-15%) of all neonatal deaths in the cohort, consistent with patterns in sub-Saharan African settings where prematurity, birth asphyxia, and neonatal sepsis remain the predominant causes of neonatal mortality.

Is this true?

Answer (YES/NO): NO